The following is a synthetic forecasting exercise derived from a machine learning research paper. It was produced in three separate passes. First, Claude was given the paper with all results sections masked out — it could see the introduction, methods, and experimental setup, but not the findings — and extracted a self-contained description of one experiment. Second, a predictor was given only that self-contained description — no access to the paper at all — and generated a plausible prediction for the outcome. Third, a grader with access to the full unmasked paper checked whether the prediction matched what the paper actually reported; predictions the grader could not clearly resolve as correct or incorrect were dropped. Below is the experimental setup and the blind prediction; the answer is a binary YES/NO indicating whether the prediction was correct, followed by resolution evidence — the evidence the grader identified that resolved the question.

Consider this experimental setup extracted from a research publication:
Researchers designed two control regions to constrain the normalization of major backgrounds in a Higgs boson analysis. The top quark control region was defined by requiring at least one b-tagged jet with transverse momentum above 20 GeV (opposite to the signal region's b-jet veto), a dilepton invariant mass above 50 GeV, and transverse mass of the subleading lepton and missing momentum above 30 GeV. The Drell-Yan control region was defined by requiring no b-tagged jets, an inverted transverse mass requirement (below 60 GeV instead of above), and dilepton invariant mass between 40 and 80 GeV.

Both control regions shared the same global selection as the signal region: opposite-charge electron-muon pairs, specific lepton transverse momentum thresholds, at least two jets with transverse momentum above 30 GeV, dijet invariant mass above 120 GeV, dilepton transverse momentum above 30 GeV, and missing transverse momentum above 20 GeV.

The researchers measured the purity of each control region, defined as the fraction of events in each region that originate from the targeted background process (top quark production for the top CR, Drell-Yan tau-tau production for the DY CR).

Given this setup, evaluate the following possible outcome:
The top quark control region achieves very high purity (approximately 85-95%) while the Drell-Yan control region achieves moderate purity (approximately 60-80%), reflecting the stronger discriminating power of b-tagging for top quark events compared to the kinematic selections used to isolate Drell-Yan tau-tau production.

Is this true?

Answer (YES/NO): NO